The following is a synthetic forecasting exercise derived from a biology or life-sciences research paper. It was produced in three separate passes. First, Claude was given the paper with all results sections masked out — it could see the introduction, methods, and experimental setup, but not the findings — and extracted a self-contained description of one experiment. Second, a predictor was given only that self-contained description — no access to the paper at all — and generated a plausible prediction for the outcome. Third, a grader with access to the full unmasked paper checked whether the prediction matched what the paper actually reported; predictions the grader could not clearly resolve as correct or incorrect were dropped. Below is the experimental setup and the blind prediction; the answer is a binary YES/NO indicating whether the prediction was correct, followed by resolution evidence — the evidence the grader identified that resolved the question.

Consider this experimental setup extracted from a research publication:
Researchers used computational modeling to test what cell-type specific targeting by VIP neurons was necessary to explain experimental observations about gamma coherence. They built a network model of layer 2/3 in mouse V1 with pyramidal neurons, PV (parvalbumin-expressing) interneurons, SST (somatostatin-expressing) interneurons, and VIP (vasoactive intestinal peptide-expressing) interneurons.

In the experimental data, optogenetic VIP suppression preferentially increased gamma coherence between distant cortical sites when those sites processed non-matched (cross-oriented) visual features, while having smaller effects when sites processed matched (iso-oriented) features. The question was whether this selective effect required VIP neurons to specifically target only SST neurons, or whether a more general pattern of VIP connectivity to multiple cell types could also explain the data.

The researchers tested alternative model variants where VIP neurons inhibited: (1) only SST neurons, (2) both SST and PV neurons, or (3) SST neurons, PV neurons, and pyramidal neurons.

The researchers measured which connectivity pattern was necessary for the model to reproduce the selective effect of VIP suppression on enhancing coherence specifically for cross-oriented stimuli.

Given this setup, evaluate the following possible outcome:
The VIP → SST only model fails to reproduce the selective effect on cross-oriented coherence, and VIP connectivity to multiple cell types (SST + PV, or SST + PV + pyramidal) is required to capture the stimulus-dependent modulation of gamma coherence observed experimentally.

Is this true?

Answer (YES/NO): NO